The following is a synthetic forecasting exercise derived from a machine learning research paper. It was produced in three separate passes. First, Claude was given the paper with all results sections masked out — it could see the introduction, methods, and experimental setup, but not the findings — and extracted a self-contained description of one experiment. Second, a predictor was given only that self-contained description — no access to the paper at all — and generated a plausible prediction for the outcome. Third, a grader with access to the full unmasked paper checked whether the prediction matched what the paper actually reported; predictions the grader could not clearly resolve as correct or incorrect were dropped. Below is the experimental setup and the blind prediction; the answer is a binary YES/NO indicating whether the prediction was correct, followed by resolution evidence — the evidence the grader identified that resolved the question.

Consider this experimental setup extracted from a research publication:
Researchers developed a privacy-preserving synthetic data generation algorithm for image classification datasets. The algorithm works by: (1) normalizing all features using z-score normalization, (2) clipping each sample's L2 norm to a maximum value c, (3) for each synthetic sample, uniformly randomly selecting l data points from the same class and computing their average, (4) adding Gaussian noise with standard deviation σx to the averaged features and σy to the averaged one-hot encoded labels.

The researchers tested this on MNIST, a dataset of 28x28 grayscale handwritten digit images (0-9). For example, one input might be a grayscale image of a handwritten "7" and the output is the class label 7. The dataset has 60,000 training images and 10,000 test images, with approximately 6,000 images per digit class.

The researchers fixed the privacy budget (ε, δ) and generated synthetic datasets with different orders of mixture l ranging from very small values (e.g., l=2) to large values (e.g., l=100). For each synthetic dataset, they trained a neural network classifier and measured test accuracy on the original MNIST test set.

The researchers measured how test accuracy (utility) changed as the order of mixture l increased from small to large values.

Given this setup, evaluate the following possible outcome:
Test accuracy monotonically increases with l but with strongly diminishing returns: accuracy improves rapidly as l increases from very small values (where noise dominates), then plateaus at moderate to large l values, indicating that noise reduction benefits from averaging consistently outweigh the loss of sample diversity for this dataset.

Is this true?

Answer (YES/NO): NO